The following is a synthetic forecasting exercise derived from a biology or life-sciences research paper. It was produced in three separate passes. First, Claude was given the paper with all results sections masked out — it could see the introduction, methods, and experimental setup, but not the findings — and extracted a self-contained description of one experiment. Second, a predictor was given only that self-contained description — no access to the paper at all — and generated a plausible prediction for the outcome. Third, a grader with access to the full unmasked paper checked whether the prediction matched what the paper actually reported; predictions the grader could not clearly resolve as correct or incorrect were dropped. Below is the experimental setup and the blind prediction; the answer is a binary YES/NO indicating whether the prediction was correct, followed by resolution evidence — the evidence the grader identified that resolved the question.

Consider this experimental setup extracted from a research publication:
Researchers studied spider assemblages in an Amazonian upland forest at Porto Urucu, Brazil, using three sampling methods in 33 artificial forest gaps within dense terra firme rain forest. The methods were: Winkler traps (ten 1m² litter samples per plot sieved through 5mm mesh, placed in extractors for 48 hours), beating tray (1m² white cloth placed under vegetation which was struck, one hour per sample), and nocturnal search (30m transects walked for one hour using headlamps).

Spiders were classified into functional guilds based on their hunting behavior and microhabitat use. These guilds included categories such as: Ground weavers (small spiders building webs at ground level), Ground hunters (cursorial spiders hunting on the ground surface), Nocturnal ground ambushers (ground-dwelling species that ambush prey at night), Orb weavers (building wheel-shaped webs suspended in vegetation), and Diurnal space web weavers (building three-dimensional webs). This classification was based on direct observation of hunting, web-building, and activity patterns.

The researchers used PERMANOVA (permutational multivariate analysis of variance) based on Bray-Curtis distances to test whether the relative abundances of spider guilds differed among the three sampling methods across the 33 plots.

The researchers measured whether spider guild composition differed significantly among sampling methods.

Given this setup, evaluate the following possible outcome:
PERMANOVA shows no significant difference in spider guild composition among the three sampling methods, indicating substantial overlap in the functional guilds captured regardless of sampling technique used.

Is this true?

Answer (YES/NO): NO